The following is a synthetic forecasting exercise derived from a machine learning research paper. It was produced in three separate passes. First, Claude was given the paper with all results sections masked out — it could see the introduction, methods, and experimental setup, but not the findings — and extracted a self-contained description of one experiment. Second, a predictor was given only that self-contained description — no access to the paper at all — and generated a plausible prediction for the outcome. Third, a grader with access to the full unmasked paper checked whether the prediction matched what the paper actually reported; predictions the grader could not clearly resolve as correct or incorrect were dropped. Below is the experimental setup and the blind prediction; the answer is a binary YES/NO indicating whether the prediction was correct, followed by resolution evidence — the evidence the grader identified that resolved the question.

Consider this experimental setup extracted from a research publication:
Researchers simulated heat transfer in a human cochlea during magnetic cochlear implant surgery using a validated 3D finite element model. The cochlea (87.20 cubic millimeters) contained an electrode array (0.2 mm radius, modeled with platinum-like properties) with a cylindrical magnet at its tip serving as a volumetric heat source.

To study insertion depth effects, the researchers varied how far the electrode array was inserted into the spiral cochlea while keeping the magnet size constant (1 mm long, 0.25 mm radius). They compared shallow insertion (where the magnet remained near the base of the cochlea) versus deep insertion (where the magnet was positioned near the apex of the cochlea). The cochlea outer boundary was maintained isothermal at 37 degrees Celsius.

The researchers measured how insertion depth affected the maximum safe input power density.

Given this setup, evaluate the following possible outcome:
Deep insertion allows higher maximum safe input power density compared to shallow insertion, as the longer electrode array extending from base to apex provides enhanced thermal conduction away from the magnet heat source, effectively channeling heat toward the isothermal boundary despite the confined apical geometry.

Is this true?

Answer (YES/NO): NO